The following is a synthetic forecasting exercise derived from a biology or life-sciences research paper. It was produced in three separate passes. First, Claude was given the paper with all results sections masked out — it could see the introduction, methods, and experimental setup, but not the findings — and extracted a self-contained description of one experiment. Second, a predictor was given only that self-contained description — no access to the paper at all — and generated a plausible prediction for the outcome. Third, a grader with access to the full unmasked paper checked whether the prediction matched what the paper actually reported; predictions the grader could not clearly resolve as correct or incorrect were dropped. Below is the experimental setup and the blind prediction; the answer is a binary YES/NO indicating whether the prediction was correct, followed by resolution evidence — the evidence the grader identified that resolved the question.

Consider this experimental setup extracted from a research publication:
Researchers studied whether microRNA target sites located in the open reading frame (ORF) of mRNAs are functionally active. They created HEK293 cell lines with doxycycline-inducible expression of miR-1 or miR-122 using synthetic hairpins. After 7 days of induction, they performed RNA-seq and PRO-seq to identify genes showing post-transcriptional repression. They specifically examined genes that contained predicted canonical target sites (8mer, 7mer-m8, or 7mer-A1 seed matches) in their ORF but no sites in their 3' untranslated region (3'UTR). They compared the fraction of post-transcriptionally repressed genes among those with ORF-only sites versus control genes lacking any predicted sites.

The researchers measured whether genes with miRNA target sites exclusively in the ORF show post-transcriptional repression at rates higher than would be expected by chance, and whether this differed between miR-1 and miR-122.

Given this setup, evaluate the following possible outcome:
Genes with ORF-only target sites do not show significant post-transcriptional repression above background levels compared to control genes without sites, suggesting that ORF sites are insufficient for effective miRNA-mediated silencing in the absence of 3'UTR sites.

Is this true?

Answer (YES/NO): NO